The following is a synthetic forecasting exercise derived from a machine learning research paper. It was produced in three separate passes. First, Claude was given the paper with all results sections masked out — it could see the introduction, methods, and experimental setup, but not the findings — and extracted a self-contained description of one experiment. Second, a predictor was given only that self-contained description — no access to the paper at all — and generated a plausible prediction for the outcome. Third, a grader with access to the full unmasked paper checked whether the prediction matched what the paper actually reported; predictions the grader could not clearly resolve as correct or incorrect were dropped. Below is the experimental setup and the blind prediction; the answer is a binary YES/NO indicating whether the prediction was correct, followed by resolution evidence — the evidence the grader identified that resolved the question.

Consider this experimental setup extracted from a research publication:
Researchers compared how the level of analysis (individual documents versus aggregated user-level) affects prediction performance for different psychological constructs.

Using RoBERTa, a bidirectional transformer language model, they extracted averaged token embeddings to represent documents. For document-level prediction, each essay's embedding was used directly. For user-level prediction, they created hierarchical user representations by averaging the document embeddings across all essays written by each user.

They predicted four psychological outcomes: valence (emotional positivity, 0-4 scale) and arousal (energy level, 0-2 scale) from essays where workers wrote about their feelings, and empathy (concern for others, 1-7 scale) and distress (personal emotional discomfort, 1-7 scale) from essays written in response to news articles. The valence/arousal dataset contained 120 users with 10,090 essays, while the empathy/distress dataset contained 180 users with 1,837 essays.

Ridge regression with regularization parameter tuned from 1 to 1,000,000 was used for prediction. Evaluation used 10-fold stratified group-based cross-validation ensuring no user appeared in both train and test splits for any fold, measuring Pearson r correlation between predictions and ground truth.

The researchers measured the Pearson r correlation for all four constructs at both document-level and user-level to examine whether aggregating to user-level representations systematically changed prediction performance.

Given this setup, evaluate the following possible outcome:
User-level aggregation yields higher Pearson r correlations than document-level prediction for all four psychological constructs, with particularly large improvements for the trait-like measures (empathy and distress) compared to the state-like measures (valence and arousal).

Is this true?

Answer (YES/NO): NO